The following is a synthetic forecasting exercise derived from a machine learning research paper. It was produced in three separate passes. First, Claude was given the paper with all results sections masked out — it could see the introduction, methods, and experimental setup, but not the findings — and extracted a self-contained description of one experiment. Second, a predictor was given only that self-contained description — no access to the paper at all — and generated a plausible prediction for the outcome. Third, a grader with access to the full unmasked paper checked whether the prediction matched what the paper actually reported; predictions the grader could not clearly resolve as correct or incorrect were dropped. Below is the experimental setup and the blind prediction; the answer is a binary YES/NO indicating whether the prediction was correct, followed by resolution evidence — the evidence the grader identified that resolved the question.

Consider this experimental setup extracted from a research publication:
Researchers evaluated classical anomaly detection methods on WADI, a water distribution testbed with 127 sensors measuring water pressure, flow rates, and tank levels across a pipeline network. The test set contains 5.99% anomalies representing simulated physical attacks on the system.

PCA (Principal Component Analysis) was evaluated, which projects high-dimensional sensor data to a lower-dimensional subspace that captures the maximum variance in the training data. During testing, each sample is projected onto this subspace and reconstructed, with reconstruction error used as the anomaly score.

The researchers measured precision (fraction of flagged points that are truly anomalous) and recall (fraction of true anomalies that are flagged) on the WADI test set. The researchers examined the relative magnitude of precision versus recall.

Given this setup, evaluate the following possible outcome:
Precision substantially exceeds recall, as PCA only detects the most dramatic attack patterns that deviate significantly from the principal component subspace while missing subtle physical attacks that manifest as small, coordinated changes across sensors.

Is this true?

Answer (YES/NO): YES